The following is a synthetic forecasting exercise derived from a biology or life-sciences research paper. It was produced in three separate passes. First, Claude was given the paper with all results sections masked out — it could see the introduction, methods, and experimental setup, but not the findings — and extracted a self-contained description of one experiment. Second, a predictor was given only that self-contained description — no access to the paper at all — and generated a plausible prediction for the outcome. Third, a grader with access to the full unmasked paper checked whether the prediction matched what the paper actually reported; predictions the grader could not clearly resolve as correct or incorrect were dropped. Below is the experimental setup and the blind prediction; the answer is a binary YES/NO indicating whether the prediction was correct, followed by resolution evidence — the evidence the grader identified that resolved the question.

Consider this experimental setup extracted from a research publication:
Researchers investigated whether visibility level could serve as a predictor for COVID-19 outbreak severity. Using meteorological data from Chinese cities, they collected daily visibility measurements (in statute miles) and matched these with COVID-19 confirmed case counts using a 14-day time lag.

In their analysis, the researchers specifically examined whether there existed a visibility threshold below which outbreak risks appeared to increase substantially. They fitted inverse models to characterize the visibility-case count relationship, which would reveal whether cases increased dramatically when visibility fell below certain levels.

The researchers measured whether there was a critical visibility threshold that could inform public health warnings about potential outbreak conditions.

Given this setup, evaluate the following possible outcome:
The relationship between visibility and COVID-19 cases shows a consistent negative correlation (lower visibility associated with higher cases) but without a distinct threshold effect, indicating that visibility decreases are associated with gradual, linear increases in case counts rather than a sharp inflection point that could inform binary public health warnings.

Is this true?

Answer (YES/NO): NO